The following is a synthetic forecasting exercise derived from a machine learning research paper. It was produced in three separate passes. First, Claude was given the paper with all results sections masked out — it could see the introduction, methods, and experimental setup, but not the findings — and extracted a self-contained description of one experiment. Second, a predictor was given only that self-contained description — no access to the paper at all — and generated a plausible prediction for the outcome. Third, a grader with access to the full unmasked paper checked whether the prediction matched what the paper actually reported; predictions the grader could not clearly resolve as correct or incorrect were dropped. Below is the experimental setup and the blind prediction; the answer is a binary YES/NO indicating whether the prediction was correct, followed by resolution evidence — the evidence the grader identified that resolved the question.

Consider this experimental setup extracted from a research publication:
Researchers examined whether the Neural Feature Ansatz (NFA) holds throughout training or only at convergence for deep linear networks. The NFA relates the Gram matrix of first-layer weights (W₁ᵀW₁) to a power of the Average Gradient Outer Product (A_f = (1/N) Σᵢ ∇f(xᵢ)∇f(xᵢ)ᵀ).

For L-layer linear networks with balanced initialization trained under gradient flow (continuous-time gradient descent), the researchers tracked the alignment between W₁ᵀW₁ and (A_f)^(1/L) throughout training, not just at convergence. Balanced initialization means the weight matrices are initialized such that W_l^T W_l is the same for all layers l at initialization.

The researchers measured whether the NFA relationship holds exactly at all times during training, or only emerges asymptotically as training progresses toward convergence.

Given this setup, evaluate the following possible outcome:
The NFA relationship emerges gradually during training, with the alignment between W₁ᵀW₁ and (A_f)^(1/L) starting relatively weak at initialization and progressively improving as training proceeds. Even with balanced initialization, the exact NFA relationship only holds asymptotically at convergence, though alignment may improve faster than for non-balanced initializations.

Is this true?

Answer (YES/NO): NO